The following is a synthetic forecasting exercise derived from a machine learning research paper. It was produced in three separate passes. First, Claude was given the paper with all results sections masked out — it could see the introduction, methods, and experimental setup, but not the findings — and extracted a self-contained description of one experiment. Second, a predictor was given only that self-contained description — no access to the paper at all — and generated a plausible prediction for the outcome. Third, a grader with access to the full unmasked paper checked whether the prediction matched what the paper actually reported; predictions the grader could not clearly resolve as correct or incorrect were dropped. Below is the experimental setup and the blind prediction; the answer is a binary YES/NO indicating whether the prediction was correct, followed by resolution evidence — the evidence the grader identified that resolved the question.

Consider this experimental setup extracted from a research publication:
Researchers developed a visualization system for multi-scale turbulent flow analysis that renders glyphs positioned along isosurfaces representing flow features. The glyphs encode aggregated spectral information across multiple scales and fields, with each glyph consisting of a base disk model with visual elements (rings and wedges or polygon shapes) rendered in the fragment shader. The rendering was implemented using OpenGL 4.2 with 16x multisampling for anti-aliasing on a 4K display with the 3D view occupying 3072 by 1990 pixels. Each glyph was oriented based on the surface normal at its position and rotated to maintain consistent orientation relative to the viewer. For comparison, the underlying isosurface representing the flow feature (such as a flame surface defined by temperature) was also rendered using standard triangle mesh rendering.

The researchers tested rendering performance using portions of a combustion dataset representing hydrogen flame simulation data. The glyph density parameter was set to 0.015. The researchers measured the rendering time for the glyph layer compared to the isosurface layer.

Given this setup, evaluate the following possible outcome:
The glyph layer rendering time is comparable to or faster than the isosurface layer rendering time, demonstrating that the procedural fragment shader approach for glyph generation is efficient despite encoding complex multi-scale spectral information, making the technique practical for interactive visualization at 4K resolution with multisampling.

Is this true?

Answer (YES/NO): YES